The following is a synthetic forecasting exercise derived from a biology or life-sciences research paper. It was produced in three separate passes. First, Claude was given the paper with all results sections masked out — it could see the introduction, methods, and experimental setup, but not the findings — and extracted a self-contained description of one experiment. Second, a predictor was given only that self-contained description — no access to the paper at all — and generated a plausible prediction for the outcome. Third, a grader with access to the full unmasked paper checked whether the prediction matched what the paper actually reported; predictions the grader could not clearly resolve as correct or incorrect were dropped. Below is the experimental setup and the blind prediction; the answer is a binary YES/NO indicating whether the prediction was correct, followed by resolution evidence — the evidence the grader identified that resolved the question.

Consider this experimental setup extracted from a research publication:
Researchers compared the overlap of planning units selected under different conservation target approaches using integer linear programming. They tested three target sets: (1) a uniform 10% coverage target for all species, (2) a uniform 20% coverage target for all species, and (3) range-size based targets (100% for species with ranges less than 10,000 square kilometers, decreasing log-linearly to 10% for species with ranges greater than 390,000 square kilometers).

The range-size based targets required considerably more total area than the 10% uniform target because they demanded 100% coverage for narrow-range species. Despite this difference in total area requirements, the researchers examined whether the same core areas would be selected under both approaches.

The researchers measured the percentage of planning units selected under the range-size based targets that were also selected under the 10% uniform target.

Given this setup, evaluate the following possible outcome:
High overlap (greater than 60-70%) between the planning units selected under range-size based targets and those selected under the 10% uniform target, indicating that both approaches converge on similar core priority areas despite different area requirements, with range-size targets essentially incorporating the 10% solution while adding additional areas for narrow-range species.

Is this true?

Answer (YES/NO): NO